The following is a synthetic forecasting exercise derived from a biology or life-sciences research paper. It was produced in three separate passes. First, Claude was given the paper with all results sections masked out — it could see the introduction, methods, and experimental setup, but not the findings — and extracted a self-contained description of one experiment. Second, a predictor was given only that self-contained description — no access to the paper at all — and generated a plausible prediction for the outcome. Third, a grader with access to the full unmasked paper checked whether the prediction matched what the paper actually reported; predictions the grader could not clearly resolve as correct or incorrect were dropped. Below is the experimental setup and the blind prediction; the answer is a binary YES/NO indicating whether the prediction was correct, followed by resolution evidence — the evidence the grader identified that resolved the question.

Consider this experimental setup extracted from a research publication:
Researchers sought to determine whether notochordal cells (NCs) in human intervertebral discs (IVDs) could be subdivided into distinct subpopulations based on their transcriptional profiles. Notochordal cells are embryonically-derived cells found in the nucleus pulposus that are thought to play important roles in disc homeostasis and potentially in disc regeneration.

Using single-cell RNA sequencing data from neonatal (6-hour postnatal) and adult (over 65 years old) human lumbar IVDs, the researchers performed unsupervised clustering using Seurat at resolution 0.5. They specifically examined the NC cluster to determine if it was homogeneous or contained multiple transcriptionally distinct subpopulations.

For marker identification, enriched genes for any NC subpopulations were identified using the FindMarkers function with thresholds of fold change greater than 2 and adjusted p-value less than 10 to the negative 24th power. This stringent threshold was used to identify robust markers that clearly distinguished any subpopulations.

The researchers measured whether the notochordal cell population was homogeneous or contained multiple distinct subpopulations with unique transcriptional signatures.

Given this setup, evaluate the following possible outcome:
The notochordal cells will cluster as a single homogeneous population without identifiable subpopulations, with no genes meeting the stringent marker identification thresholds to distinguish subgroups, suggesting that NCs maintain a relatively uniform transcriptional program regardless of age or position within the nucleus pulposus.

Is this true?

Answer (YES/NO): NO